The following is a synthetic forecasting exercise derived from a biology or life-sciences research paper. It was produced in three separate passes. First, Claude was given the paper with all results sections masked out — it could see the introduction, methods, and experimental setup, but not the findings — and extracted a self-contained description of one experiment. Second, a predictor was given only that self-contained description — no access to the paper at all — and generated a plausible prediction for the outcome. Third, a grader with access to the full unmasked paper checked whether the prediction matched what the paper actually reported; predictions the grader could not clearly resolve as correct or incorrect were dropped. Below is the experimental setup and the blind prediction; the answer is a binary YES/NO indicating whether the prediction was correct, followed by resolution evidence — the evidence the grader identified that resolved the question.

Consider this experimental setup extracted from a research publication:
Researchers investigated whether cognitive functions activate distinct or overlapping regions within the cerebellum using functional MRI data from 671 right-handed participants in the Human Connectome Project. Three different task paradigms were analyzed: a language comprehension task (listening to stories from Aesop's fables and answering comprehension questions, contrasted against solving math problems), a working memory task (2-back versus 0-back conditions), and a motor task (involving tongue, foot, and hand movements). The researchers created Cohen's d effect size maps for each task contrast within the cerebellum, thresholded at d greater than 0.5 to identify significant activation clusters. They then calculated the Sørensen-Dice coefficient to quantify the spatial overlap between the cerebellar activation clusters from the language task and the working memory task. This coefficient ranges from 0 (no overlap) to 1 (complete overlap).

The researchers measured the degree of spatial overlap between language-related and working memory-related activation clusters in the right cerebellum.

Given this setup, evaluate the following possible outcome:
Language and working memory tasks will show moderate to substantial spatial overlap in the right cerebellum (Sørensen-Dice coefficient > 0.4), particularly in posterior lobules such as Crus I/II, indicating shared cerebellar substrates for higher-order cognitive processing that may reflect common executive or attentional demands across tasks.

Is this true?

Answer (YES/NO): NO